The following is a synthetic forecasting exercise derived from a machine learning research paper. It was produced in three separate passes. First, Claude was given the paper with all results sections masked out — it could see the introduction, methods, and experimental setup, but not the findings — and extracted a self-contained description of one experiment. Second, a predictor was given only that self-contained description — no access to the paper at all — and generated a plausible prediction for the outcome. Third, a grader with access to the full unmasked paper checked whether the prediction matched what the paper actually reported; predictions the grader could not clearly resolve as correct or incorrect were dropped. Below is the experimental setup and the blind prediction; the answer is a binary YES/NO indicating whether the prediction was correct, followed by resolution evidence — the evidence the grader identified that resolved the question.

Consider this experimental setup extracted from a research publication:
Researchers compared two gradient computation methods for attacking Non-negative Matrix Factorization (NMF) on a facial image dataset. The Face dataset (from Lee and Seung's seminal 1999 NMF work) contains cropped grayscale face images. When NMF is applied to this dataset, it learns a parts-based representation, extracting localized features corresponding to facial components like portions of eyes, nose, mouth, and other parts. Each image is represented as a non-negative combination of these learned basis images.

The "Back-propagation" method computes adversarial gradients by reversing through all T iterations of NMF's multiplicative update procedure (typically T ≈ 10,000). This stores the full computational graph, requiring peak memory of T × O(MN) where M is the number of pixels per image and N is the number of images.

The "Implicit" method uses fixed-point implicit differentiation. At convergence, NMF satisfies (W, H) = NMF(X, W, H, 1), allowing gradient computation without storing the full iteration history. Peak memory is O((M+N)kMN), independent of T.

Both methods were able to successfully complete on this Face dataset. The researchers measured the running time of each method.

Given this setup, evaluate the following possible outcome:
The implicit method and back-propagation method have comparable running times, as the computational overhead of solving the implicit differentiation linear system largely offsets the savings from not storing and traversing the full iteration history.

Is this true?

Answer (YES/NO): NO